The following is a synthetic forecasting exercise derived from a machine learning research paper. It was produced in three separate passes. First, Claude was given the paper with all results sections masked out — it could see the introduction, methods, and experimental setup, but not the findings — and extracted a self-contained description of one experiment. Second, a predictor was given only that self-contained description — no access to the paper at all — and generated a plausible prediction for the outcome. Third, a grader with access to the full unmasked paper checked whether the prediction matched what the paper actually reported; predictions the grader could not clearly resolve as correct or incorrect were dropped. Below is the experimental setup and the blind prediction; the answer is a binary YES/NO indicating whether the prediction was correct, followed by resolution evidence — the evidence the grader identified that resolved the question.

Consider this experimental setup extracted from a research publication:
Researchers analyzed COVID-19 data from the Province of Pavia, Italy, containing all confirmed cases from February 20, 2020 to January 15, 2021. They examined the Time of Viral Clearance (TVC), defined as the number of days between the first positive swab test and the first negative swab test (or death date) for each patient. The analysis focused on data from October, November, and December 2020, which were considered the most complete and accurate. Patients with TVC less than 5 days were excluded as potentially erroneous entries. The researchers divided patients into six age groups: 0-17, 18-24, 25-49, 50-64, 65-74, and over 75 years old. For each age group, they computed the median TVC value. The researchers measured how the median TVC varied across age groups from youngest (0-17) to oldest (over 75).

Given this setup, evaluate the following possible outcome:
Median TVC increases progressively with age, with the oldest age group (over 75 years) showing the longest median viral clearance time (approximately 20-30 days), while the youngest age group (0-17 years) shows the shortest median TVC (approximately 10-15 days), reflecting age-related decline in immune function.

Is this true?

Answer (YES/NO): YES